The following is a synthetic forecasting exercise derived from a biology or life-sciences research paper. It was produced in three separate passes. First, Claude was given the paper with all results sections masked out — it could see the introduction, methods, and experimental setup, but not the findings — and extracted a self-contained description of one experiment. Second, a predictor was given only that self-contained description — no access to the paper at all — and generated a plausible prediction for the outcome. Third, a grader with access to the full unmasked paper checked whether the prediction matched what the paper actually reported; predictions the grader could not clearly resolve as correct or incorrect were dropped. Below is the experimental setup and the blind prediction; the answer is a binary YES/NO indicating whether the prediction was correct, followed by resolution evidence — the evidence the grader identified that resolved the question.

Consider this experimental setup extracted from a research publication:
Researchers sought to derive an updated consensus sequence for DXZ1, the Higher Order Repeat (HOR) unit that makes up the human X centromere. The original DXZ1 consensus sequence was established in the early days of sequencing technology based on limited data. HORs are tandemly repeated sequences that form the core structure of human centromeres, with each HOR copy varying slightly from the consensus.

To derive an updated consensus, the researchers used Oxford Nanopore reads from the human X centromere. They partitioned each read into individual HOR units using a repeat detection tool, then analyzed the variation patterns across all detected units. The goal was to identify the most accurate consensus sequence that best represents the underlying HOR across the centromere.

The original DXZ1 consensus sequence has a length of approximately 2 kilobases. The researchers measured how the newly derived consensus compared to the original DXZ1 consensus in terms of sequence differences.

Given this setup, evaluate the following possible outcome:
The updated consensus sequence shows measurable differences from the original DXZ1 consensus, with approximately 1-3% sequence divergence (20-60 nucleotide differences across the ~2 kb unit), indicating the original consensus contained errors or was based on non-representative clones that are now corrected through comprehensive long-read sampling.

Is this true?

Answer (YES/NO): YES